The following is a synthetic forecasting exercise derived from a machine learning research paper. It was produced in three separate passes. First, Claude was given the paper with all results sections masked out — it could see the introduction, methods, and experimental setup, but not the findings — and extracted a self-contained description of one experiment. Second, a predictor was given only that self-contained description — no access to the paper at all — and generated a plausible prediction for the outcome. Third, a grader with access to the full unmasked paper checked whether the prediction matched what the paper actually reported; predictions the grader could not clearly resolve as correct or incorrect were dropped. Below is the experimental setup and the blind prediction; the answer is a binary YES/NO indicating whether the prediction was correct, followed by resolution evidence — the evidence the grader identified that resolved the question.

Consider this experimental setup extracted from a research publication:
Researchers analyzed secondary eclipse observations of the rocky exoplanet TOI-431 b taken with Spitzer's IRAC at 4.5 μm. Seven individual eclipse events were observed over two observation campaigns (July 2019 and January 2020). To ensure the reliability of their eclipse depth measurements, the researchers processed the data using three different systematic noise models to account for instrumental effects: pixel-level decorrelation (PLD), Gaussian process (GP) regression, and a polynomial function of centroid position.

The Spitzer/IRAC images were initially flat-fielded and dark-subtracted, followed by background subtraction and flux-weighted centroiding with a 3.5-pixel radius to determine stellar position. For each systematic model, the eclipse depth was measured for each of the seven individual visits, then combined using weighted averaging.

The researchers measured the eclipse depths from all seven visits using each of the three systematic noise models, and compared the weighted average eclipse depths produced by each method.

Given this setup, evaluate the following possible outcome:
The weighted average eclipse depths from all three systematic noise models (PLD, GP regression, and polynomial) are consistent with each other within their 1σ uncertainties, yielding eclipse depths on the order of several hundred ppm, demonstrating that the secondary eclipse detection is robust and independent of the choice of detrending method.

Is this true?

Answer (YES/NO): NO